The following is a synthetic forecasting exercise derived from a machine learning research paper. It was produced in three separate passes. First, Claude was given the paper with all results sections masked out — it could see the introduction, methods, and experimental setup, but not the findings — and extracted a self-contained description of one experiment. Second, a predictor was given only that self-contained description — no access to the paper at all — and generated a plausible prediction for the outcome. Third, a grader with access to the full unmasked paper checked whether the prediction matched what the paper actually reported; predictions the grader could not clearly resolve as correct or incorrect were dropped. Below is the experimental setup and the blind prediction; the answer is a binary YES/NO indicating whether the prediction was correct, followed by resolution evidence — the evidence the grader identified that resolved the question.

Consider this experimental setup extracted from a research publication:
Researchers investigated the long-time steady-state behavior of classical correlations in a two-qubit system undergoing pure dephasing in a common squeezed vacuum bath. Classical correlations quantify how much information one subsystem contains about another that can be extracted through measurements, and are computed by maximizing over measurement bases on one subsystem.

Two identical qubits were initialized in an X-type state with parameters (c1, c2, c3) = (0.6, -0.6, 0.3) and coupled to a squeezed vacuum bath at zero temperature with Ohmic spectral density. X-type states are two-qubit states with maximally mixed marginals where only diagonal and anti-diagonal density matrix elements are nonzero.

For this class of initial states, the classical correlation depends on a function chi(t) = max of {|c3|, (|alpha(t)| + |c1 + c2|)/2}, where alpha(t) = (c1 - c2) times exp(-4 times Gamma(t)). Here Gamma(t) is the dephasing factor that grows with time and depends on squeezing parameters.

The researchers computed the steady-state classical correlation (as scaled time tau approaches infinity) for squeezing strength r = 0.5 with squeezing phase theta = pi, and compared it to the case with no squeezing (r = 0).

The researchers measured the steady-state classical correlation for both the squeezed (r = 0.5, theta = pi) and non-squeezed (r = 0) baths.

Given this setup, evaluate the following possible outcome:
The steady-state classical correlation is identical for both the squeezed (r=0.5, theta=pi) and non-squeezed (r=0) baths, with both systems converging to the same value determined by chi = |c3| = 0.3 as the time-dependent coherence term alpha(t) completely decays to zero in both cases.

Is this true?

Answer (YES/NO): YES